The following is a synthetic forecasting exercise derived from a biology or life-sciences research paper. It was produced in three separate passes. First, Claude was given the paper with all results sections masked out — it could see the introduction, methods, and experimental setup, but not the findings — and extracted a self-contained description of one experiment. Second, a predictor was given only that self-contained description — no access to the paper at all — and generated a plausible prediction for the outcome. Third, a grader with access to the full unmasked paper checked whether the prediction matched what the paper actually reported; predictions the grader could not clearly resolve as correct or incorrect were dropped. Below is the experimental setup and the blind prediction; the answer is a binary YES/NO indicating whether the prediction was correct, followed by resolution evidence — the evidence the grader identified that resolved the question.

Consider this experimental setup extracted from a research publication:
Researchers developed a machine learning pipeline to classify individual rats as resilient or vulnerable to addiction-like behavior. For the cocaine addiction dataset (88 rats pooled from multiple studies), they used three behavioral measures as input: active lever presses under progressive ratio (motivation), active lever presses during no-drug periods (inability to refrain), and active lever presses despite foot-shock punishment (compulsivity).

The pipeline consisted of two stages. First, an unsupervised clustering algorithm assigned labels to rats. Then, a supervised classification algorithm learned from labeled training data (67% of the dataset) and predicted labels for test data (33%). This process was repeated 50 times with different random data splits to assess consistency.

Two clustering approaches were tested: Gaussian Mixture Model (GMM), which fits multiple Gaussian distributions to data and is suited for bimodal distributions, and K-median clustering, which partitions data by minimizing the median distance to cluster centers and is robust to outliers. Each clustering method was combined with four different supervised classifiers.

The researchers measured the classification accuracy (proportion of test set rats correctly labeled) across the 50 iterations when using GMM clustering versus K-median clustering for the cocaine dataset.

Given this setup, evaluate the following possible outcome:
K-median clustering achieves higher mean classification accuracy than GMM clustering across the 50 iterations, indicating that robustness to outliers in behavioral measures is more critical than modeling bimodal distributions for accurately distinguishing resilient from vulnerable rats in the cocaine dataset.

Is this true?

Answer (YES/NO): NO